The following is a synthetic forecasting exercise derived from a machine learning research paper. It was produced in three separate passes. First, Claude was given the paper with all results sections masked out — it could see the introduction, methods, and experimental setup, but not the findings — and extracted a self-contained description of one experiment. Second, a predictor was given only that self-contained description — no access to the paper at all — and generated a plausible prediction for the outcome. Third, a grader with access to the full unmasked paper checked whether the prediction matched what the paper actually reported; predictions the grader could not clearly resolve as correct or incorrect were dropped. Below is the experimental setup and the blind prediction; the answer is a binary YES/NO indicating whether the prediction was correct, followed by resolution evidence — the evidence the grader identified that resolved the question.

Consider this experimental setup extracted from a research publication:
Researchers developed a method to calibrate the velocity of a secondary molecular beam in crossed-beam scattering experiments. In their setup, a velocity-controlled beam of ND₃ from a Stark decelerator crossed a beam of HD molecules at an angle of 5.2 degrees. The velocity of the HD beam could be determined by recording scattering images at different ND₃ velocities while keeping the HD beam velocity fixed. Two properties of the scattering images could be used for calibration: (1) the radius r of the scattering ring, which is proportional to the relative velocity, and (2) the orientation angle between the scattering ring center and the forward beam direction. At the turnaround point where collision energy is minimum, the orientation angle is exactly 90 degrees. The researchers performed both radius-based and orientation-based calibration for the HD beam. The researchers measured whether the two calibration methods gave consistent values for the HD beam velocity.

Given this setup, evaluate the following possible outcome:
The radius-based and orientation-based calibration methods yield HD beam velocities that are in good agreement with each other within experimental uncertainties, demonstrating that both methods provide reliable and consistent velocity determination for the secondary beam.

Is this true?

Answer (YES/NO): YES